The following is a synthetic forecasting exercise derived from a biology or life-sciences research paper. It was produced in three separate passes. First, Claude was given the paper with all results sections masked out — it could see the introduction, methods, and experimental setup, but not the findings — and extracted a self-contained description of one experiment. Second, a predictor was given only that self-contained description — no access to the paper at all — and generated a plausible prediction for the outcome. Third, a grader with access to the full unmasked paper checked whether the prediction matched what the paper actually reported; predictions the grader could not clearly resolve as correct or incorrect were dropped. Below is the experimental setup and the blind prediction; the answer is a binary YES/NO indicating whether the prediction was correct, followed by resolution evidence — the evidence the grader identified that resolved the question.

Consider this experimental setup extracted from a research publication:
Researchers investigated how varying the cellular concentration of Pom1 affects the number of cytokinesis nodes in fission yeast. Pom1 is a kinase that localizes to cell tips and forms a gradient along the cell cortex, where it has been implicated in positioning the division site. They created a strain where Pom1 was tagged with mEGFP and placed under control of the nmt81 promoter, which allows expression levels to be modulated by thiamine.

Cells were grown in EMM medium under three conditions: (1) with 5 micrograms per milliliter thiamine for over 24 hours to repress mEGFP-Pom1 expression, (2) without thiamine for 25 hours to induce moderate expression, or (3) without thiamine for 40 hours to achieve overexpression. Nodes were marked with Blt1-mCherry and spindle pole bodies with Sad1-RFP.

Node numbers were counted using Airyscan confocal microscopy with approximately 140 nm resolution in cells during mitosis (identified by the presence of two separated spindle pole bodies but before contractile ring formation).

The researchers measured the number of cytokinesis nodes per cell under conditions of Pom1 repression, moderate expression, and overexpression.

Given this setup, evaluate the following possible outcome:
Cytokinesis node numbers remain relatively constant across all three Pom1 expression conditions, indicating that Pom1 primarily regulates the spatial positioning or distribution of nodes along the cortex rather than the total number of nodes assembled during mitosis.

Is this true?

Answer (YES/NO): NO